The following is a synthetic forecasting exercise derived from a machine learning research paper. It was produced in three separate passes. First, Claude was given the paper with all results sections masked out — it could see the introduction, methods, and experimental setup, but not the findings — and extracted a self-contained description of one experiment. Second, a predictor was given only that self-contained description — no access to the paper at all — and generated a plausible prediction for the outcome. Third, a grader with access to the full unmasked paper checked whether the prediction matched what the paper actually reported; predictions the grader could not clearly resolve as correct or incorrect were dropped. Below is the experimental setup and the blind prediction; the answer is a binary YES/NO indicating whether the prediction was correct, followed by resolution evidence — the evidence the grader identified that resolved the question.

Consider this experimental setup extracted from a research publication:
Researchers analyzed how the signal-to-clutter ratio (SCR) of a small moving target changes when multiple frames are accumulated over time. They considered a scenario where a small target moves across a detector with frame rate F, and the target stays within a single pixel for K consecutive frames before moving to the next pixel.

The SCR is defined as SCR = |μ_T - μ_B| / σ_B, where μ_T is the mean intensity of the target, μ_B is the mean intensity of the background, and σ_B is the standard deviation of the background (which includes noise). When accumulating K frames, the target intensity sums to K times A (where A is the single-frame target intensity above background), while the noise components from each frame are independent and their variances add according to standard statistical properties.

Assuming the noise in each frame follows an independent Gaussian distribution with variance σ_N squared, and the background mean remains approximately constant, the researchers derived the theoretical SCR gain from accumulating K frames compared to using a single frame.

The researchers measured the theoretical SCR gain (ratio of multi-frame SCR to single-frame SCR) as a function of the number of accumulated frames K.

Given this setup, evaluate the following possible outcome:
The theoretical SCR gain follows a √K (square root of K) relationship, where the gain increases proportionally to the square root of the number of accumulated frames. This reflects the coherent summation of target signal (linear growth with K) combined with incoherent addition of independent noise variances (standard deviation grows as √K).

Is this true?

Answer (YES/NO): YES